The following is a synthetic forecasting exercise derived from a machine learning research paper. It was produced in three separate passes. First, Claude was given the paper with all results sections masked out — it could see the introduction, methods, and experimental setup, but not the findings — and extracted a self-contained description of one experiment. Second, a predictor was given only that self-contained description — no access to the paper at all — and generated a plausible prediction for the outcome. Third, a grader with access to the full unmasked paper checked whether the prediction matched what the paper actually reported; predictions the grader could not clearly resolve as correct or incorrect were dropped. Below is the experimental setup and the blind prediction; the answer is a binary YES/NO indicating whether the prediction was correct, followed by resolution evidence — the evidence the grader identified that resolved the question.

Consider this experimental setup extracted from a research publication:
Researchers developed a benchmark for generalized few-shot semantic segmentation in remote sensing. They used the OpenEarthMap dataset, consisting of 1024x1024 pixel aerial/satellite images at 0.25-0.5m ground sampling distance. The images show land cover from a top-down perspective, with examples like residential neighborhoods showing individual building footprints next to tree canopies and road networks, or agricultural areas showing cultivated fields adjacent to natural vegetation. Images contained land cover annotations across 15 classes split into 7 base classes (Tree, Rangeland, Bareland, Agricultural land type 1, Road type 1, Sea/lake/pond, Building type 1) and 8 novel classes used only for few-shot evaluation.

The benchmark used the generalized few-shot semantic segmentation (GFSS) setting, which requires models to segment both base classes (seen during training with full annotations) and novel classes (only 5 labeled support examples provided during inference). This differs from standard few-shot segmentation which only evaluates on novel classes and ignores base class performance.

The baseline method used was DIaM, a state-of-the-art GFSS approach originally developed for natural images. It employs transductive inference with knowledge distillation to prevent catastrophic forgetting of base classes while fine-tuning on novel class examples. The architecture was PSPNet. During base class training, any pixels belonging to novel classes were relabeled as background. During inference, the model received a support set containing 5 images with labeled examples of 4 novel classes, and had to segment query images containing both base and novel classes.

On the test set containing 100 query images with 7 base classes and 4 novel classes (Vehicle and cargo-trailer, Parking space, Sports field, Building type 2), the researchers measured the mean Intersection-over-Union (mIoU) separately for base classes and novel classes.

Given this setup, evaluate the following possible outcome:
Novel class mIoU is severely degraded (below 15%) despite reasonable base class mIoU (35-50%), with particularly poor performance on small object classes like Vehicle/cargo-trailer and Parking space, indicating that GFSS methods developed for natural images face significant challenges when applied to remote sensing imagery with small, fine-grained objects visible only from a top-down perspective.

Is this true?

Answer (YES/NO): NO